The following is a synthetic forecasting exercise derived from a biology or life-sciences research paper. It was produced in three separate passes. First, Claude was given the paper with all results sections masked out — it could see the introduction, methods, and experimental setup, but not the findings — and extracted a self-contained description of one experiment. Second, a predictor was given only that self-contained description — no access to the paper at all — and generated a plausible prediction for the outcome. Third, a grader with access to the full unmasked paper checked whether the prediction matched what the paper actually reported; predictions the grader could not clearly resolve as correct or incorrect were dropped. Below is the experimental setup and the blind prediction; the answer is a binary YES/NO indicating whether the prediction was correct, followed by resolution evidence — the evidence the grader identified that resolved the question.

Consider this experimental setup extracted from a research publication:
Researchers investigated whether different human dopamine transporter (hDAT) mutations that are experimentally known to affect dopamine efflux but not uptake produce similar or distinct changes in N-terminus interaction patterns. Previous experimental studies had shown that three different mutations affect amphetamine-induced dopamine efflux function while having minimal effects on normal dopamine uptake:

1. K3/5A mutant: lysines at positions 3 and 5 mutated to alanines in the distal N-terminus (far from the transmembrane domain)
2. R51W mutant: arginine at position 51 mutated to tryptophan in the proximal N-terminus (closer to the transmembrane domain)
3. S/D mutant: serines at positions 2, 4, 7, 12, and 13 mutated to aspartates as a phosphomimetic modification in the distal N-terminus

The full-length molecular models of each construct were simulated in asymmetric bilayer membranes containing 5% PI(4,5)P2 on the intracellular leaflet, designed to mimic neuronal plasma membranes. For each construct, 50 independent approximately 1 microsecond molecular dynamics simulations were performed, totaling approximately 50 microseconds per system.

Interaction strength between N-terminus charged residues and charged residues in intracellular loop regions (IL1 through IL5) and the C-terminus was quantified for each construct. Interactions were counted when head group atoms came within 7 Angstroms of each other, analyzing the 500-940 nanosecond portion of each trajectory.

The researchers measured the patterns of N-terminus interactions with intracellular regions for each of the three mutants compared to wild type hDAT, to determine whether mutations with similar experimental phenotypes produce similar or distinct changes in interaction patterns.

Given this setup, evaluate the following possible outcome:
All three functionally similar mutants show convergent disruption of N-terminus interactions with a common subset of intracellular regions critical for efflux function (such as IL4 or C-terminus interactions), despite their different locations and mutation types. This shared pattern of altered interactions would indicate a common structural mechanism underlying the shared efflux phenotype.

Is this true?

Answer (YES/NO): NO